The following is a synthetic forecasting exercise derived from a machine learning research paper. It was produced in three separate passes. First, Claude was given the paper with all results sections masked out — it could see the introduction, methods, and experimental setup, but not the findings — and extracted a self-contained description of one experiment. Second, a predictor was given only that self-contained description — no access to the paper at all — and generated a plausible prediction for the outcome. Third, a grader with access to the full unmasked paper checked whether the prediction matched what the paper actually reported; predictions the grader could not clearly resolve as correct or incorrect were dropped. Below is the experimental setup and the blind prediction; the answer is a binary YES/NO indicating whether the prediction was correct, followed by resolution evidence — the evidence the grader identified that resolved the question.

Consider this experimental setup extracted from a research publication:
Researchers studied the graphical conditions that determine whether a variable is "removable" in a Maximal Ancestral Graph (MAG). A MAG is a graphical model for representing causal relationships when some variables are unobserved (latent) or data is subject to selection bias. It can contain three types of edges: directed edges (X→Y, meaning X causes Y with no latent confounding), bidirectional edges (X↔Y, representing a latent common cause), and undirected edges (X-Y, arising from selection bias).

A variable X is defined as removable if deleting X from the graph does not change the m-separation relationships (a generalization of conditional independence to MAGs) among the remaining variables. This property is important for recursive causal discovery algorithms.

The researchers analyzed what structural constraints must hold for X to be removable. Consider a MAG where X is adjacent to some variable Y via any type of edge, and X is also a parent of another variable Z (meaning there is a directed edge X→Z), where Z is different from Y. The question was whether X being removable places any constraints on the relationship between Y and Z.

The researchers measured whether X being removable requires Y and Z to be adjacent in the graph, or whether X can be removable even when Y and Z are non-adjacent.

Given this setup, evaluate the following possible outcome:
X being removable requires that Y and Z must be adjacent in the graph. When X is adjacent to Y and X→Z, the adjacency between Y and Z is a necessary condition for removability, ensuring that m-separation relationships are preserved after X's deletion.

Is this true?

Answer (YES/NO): YES